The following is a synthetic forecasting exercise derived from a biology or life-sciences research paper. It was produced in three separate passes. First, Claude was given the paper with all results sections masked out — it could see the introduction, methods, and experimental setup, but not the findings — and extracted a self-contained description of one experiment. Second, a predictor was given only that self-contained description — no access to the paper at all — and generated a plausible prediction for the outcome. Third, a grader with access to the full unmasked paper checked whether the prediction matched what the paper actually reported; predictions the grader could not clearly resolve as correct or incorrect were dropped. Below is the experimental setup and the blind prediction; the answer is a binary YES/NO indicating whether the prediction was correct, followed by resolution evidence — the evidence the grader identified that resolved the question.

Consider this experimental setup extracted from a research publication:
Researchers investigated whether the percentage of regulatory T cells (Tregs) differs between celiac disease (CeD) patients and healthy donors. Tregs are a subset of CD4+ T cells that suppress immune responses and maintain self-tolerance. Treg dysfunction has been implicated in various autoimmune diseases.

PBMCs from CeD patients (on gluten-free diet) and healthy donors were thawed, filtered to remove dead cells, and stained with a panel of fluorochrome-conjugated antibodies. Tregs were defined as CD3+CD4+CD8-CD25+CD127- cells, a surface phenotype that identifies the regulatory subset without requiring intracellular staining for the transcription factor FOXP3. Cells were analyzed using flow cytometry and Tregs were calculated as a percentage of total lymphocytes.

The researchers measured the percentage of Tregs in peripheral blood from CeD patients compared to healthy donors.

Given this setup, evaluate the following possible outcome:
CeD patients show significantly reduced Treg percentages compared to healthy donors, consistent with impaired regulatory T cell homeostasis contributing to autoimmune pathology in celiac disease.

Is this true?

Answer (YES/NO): NO